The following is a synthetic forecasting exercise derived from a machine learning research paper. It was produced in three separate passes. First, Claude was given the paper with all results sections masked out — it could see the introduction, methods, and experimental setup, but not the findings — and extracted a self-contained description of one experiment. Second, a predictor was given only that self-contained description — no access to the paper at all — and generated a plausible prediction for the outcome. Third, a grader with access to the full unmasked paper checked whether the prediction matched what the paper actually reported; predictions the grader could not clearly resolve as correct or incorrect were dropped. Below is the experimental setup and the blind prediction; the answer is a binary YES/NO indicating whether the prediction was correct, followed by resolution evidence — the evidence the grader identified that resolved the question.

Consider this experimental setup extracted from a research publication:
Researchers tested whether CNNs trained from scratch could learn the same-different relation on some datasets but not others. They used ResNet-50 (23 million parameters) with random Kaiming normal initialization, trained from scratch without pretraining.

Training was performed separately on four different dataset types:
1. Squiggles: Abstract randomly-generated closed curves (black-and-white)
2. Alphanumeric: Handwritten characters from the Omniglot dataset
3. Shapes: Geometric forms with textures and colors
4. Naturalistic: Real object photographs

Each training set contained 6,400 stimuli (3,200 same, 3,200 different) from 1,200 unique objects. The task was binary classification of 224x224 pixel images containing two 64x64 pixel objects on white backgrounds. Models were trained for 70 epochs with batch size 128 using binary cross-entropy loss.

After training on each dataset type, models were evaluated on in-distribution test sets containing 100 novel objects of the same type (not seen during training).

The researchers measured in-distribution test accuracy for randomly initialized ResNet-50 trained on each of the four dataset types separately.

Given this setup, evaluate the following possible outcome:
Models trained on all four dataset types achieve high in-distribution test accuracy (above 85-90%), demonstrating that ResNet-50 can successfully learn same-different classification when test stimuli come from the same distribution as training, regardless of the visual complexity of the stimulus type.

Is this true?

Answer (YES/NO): NO